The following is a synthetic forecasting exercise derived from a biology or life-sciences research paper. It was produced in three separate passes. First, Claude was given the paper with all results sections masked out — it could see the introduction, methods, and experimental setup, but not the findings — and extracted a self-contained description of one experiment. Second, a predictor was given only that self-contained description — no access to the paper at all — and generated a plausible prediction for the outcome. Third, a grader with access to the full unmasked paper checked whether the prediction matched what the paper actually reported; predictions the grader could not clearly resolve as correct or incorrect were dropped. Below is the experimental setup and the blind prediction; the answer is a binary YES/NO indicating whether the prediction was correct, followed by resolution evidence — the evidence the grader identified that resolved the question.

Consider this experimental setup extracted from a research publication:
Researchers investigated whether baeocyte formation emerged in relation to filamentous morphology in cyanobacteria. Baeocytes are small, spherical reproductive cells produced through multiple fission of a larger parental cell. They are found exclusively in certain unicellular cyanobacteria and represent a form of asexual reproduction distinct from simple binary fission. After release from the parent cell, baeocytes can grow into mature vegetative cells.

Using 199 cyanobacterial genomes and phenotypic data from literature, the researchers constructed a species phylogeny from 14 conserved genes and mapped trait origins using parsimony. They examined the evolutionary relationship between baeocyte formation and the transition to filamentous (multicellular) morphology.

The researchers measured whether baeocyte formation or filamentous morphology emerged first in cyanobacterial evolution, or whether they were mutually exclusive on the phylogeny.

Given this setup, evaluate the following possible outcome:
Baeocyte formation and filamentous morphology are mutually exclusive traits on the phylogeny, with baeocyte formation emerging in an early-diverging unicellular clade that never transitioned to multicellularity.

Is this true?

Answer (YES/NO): NO